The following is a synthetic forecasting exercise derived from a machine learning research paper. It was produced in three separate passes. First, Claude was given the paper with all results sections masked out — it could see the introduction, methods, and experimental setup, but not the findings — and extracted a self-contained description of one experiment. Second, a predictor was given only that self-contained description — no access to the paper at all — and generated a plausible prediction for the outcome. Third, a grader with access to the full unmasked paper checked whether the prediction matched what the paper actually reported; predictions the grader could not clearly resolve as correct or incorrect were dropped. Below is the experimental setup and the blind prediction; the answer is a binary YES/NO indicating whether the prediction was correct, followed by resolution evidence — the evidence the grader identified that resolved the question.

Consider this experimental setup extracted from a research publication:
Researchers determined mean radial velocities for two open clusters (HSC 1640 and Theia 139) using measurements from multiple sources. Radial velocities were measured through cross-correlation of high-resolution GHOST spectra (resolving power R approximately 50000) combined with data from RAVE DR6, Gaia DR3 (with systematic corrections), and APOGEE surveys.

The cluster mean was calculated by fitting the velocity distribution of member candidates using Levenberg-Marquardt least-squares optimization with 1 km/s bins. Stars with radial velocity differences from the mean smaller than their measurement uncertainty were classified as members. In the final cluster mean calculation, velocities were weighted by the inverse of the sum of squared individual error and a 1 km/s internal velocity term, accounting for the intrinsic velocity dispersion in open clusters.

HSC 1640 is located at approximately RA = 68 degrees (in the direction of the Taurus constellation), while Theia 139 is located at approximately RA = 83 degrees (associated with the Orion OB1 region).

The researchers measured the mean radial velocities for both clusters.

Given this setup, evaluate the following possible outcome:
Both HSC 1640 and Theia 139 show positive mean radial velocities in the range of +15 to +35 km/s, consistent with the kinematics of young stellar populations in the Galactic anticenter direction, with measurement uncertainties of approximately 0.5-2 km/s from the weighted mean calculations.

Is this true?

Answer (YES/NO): NO